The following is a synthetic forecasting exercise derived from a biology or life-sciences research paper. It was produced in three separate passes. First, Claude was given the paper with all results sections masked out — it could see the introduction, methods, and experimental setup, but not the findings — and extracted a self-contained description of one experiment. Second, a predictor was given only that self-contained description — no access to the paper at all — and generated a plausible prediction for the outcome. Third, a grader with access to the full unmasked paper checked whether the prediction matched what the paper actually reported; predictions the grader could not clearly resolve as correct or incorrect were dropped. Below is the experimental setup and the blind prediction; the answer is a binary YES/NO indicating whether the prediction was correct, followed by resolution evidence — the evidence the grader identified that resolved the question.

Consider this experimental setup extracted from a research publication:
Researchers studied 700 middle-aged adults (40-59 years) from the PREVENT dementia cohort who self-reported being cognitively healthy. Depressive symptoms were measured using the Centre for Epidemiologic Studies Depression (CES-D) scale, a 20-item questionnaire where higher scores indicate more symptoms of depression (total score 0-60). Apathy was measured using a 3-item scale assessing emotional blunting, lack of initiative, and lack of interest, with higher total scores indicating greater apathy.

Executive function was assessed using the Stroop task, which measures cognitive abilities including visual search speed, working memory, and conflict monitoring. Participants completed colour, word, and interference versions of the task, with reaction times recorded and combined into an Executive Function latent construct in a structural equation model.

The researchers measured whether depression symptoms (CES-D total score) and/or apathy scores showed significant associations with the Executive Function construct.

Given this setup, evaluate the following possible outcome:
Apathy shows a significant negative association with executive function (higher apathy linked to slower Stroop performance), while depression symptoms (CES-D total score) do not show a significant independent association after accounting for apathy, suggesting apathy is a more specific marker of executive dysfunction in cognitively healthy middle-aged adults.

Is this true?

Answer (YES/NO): NO